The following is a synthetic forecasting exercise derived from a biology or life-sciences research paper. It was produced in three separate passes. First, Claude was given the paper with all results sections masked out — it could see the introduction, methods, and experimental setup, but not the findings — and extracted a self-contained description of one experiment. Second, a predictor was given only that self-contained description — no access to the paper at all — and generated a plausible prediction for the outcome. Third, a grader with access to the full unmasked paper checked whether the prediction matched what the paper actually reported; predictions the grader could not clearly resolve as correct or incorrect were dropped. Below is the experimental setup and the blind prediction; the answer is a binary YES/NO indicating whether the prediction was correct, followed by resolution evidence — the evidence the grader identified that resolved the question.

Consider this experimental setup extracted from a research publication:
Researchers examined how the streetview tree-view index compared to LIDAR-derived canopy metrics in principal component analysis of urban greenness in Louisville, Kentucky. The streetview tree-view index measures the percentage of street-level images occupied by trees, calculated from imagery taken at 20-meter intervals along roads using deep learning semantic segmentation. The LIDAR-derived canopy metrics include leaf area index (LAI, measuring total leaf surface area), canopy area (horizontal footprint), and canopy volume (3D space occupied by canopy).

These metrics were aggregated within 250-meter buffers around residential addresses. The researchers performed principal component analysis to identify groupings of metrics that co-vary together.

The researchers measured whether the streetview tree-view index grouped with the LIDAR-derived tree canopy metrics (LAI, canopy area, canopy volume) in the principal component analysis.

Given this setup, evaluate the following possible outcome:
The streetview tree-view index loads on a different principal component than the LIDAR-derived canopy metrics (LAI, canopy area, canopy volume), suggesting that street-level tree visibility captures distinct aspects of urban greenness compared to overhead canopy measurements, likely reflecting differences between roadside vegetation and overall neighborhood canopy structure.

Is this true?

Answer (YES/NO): YES